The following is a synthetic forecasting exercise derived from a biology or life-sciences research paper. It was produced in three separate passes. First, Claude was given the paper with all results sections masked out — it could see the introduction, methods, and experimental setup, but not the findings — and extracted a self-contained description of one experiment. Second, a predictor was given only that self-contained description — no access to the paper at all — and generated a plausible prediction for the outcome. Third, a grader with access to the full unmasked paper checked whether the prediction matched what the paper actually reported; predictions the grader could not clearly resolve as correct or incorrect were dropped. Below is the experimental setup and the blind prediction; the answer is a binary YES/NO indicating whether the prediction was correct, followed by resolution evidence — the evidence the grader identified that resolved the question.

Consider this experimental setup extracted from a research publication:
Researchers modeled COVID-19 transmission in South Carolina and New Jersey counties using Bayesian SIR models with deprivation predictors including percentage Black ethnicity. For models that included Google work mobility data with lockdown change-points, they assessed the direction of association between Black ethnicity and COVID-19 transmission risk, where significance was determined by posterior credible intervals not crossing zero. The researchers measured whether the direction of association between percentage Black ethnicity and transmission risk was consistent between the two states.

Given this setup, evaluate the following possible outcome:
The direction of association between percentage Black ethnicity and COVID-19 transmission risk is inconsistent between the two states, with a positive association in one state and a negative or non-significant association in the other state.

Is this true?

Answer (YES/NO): YES